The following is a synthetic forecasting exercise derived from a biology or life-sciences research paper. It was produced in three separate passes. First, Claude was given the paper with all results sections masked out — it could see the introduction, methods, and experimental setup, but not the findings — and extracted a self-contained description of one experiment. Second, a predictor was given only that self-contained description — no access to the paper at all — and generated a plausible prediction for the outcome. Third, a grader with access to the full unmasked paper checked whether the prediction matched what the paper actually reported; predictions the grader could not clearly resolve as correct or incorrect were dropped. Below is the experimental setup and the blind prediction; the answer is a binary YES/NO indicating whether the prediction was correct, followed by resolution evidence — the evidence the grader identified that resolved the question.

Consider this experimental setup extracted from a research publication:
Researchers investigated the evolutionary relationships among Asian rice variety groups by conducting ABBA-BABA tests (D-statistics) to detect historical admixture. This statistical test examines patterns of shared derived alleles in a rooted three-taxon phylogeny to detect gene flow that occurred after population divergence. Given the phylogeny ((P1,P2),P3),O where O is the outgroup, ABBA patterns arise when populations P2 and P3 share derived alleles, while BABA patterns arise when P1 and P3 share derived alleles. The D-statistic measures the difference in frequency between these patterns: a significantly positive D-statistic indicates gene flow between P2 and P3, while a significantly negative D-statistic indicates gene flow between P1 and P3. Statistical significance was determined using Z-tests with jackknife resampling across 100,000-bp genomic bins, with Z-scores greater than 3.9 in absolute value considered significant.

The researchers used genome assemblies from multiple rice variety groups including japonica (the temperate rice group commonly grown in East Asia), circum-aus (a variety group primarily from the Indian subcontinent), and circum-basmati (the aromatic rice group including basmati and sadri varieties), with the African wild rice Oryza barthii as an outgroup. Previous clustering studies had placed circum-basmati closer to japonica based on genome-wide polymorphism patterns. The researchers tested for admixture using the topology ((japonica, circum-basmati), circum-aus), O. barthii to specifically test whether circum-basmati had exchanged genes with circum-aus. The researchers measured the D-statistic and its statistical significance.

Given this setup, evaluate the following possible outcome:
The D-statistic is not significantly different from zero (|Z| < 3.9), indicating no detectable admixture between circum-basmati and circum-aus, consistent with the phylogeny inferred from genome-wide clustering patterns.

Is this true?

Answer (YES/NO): NO